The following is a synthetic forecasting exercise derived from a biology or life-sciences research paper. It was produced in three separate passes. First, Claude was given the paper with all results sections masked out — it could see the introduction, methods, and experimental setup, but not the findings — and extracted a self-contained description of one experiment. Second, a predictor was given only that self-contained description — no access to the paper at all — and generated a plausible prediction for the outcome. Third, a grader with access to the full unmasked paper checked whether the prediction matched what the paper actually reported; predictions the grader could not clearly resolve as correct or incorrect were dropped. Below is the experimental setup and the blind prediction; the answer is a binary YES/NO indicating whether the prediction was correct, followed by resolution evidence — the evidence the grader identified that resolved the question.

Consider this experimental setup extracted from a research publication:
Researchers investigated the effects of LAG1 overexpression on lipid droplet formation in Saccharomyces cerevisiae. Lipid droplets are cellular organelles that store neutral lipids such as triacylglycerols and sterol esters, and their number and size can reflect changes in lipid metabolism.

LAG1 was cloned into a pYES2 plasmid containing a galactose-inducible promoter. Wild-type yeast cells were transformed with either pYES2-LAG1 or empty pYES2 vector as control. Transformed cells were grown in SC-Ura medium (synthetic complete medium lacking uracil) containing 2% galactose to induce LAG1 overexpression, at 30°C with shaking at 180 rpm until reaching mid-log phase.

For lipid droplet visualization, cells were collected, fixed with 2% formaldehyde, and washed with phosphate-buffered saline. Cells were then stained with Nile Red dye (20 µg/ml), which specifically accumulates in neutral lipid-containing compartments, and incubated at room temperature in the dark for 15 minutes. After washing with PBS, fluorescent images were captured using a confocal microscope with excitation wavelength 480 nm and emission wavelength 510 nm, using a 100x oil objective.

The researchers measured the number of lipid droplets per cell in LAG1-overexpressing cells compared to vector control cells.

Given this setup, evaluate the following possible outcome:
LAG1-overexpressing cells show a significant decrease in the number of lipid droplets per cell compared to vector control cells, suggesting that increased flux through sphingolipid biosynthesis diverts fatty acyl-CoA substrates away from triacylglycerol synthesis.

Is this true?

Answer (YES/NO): YES